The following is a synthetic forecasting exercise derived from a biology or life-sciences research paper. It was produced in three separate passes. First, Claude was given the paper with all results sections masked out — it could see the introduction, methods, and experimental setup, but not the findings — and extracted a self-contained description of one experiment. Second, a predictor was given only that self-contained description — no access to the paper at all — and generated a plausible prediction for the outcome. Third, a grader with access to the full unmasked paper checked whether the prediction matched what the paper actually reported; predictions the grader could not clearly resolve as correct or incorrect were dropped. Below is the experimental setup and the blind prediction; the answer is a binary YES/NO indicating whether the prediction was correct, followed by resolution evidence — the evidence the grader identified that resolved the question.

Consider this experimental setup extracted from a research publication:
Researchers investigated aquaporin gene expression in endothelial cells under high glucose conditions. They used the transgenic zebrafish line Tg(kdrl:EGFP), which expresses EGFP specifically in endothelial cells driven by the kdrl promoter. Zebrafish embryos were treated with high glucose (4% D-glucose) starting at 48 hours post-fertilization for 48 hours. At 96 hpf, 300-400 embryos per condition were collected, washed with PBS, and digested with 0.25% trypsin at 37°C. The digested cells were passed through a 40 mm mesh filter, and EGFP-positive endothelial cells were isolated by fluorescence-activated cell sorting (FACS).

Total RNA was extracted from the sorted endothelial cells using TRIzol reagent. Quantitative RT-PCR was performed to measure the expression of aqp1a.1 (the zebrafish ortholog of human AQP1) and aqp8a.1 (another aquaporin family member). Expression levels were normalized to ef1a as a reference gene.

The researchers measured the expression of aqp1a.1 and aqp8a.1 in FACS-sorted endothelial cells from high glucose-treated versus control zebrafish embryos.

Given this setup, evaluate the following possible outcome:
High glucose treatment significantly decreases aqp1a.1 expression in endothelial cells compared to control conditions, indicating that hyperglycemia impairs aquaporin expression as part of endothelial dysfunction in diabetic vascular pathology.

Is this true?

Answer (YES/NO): YES